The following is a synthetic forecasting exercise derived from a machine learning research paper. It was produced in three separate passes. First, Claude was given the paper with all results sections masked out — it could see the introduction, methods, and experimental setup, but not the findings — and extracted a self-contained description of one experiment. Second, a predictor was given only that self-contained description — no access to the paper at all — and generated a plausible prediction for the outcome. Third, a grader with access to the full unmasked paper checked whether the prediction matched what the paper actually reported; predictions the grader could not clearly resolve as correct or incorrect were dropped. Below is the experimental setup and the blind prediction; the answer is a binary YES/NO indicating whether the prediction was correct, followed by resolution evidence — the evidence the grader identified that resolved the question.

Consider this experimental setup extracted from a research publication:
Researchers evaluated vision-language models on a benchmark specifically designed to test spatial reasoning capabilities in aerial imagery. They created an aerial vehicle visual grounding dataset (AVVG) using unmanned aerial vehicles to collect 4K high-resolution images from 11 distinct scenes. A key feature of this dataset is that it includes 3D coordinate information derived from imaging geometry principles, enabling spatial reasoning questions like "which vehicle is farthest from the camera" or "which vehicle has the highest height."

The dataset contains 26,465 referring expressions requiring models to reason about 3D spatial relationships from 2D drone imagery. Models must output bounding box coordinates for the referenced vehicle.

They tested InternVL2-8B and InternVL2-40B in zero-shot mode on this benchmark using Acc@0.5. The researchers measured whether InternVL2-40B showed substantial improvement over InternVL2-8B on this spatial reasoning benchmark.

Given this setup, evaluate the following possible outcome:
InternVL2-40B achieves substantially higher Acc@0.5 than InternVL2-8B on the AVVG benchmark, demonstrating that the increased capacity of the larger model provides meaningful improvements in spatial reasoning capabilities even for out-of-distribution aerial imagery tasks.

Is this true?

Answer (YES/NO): NO